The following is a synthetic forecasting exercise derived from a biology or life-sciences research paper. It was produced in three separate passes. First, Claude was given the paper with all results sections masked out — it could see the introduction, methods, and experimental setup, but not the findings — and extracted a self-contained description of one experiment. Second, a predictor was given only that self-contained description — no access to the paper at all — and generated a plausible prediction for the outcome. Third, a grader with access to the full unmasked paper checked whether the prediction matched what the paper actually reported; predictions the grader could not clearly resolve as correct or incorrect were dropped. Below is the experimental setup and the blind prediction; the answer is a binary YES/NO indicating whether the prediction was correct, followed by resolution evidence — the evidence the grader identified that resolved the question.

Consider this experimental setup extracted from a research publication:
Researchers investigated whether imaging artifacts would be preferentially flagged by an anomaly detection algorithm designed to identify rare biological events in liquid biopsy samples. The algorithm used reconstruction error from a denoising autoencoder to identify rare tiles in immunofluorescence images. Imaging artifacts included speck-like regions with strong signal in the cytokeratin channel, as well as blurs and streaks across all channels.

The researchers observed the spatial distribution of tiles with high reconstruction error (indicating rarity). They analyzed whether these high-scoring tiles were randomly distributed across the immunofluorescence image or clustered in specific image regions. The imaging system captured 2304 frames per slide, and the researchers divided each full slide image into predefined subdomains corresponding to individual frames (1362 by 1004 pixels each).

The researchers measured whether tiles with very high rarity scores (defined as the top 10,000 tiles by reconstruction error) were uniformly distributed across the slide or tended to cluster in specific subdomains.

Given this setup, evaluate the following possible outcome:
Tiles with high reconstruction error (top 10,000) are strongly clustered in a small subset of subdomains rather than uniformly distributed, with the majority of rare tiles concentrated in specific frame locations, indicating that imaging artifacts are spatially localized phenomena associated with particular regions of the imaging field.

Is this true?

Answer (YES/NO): NO